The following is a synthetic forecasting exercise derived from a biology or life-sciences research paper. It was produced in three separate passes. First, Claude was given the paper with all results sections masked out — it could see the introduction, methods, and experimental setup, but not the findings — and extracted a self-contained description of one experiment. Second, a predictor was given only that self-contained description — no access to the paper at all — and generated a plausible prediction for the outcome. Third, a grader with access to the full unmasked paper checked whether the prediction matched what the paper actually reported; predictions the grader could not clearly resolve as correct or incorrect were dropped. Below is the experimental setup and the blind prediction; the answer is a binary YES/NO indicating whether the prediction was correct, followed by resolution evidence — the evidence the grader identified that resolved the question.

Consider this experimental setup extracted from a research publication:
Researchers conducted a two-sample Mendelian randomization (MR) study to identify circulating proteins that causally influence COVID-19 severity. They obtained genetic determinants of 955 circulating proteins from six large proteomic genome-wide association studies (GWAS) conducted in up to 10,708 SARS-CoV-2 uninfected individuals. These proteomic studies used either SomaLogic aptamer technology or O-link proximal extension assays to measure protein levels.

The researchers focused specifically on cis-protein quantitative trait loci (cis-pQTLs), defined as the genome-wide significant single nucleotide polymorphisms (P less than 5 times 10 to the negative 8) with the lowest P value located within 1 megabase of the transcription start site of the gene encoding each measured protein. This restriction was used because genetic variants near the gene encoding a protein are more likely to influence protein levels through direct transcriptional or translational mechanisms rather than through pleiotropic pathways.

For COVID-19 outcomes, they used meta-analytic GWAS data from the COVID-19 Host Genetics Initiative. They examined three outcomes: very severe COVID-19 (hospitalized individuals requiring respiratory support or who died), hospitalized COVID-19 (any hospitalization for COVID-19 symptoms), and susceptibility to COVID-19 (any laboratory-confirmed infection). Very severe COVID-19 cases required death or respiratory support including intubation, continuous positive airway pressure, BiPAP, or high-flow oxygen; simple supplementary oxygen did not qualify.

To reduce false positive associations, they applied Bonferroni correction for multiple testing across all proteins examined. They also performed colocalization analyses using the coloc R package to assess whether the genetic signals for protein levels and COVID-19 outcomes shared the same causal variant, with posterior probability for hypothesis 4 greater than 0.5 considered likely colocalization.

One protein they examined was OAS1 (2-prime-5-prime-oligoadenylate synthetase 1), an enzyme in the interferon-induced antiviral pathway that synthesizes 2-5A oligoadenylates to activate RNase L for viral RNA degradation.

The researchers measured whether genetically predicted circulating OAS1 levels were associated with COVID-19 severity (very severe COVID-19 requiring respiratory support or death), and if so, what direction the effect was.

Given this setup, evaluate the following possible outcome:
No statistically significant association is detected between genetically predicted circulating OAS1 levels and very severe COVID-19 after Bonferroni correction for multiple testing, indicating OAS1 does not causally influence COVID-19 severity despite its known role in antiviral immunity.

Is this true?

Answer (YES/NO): NO